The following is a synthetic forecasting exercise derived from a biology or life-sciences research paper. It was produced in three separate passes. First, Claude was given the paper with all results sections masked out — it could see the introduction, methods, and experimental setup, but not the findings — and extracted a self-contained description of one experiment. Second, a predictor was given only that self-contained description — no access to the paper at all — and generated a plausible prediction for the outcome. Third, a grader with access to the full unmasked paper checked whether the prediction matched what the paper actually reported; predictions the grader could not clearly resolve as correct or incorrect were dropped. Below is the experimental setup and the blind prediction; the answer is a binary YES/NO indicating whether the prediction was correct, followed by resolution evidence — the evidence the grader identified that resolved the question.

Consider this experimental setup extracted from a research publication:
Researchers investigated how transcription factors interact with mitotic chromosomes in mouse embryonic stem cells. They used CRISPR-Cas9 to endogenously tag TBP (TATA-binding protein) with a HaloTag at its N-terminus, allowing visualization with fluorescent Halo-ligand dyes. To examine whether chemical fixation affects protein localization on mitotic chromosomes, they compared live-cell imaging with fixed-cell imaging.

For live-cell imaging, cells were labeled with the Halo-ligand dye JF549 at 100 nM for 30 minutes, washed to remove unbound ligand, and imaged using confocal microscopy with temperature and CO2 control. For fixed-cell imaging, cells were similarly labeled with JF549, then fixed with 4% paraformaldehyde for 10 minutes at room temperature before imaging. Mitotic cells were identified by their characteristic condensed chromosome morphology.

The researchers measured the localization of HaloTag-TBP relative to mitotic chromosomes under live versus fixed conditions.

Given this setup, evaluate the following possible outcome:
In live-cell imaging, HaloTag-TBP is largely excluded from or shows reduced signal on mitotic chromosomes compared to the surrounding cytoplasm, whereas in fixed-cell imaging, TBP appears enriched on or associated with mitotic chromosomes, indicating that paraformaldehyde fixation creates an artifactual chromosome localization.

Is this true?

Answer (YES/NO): NO